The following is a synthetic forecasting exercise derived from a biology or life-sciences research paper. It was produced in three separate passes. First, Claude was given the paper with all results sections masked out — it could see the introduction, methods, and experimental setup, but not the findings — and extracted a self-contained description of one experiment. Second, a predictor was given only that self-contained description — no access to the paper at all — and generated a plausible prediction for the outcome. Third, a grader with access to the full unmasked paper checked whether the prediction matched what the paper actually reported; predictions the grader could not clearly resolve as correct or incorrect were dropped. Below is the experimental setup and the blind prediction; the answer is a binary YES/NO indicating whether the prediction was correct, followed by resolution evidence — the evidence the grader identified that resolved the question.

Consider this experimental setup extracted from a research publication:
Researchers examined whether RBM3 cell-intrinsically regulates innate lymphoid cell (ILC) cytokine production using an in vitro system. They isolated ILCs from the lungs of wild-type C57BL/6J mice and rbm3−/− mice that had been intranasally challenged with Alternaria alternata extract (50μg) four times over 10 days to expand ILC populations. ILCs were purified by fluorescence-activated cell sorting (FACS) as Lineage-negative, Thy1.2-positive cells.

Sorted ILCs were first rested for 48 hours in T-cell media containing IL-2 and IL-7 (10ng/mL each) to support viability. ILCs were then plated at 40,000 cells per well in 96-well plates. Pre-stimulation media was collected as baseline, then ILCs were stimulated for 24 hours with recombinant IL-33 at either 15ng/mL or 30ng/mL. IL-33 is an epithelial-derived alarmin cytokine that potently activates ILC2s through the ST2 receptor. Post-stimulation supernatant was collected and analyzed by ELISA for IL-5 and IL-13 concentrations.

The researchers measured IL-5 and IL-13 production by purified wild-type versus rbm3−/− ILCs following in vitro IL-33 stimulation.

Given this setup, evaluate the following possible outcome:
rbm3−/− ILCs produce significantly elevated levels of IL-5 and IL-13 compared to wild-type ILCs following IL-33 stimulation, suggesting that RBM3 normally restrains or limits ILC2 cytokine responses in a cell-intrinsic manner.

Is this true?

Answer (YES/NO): YES